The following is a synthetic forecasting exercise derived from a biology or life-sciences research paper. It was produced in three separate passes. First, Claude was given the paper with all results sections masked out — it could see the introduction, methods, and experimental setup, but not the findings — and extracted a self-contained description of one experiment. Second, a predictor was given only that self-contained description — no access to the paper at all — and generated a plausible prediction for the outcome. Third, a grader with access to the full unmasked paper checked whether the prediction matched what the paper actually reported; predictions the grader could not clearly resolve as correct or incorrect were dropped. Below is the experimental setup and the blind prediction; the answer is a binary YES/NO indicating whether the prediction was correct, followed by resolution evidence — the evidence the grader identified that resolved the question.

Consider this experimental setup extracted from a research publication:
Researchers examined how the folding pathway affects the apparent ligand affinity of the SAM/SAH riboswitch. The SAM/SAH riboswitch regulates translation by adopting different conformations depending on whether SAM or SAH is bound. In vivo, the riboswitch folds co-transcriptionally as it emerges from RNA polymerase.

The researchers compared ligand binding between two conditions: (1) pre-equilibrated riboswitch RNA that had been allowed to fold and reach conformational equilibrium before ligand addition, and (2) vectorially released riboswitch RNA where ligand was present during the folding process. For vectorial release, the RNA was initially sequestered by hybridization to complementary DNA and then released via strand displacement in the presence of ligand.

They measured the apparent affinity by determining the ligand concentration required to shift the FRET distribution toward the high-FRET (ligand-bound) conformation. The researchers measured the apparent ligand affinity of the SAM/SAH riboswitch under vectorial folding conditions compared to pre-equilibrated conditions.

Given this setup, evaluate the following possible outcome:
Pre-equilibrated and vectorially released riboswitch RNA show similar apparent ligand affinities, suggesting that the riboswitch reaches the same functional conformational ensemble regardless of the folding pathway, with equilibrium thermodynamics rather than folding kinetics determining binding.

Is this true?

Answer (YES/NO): NO